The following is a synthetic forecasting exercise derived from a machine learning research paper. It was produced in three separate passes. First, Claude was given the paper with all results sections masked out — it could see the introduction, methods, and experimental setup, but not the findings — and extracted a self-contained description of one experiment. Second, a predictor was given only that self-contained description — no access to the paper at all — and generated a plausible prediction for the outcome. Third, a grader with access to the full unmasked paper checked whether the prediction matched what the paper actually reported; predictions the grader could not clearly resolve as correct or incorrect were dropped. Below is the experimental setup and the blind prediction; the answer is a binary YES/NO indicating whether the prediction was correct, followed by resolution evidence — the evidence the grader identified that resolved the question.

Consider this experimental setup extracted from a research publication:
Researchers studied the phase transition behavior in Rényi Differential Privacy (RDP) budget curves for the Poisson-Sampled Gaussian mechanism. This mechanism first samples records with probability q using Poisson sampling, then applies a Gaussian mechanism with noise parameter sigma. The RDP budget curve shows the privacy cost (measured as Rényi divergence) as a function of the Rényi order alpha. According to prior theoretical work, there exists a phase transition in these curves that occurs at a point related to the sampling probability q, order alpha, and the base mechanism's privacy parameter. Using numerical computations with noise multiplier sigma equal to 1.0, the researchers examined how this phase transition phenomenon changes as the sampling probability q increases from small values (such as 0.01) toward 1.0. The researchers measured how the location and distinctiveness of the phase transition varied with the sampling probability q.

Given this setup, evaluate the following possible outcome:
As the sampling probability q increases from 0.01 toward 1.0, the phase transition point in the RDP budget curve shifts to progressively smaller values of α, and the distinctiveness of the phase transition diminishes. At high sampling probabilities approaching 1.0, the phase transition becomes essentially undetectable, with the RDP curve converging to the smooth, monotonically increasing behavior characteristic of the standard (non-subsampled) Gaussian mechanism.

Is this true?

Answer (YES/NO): YES